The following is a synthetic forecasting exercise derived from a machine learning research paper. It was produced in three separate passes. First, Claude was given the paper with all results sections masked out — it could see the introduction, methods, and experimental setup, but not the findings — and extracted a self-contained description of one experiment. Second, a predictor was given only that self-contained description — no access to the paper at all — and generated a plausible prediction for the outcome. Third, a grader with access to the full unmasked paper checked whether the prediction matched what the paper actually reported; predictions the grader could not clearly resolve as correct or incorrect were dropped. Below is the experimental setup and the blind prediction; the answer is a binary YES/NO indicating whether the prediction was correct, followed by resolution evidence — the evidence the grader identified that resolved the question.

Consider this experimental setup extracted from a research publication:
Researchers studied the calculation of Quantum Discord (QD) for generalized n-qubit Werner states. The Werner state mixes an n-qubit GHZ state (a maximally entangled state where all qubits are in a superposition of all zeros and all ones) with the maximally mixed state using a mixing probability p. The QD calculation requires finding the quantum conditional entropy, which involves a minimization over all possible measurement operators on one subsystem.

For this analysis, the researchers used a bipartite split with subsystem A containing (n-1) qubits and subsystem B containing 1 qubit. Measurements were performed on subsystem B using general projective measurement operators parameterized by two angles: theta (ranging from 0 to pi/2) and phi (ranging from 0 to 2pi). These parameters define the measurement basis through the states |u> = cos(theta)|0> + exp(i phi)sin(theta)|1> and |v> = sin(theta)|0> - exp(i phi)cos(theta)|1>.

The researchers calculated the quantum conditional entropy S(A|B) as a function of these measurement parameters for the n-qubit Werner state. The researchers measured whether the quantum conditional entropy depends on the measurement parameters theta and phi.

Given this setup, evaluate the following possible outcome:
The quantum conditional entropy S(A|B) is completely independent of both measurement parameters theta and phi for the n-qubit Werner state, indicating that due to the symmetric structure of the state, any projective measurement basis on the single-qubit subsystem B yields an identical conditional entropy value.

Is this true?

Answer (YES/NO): YES